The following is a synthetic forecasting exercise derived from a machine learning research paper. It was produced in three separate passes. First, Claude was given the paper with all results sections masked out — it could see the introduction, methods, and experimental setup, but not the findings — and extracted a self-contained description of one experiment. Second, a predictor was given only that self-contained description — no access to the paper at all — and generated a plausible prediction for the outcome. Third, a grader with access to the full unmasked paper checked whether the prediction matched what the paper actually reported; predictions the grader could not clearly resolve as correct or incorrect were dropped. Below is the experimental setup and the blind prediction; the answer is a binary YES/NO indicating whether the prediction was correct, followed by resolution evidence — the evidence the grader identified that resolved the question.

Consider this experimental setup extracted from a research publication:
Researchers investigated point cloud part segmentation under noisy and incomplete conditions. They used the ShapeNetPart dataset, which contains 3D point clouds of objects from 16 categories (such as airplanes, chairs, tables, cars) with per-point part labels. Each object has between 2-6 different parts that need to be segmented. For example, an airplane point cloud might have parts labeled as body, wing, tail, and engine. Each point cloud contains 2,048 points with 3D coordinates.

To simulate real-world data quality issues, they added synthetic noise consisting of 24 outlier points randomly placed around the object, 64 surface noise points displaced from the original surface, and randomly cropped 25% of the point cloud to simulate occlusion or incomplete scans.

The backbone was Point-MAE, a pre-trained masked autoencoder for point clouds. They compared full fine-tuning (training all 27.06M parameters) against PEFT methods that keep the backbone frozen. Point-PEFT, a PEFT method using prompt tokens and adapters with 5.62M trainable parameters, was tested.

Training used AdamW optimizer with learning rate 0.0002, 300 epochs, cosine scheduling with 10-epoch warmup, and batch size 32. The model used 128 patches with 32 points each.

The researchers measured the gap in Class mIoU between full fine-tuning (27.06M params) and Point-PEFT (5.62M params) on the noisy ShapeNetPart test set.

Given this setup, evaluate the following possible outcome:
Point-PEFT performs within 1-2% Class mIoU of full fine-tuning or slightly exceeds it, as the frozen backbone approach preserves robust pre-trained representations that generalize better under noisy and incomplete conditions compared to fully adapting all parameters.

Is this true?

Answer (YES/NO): NO